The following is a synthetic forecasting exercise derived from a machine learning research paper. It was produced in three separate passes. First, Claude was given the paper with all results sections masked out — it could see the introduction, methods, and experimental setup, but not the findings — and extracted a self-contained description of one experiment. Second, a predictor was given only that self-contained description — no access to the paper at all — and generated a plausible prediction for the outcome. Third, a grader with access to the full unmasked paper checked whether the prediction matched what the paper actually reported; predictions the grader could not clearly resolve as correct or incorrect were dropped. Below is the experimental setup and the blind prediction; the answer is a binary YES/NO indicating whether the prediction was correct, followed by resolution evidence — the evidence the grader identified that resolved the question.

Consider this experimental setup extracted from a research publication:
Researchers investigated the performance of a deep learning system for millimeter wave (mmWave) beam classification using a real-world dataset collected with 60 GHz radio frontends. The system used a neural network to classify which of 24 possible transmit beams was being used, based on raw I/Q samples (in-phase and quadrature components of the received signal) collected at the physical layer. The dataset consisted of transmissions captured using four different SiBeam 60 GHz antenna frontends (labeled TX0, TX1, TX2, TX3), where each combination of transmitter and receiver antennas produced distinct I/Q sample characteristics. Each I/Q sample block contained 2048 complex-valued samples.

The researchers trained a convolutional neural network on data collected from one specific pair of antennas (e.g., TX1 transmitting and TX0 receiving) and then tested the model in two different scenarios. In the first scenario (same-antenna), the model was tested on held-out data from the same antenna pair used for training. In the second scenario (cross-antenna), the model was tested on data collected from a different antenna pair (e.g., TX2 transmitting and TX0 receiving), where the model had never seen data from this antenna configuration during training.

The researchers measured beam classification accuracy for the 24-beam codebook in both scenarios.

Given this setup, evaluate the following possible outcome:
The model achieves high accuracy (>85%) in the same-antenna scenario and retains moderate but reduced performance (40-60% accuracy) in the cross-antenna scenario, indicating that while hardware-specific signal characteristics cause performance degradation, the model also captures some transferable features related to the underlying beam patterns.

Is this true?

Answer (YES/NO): NO